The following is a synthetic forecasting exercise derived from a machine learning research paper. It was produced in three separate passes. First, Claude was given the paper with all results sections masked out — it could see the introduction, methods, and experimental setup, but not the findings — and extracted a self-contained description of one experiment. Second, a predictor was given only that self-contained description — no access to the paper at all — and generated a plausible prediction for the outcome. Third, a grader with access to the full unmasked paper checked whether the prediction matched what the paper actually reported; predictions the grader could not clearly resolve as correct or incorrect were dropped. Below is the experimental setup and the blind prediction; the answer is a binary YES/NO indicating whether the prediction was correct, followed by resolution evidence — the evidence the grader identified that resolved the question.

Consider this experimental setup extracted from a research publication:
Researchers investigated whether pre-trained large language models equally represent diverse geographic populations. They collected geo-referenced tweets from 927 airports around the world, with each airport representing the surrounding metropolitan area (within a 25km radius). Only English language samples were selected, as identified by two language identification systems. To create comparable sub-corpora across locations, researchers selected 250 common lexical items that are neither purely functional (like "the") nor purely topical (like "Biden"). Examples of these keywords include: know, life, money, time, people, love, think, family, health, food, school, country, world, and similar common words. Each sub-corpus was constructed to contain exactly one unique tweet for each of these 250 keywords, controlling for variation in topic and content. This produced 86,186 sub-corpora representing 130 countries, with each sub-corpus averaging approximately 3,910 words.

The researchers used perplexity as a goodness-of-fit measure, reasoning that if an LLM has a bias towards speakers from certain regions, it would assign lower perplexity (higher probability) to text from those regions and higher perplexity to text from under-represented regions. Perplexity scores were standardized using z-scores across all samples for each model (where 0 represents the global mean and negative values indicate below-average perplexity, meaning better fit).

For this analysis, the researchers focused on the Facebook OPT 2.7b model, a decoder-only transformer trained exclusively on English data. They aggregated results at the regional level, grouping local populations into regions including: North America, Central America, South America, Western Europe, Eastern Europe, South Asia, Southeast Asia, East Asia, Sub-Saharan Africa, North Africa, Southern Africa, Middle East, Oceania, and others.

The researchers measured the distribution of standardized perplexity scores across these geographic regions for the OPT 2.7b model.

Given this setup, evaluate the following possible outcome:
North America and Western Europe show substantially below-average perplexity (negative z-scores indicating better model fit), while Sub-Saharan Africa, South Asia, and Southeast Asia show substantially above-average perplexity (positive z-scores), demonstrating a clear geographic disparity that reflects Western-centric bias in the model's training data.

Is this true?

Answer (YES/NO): NO